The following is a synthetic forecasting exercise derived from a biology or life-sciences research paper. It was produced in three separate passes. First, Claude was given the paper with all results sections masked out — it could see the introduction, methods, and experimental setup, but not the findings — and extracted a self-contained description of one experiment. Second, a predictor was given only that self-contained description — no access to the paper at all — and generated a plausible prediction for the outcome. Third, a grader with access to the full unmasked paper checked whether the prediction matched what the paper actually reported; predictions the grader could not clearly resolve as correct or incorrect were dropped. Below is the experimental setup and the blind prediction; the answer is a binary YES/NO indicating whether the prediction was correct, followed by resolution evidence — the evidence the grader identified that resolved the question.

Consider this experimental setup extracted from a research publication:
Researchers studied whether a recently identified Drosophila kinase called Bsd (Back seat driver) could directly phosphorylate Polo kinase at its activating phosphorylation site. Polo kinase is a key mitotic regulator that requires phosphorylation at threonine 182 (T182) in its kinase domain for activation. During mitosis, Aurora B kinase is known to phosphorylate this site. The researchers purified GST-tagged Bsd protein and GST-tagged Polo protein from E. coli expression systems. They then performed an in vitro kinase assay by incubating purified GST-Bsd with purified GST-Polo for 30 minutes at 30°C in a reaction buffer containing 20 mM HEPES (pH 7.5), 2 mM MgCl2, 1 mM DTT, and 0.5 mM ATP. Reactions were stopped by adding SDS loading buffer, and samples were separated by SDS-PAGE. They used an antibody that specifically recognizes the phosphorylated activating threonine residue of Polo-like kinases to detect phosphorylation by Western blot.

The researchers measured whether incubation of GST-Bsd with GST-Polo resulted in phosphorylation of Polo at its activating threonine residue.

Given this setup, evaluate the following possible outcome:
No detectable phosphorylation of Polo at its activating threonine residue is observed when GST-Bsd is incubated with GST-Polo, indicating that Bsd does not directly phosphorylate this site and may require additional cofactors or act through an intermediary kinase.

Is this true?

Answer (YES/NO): NO